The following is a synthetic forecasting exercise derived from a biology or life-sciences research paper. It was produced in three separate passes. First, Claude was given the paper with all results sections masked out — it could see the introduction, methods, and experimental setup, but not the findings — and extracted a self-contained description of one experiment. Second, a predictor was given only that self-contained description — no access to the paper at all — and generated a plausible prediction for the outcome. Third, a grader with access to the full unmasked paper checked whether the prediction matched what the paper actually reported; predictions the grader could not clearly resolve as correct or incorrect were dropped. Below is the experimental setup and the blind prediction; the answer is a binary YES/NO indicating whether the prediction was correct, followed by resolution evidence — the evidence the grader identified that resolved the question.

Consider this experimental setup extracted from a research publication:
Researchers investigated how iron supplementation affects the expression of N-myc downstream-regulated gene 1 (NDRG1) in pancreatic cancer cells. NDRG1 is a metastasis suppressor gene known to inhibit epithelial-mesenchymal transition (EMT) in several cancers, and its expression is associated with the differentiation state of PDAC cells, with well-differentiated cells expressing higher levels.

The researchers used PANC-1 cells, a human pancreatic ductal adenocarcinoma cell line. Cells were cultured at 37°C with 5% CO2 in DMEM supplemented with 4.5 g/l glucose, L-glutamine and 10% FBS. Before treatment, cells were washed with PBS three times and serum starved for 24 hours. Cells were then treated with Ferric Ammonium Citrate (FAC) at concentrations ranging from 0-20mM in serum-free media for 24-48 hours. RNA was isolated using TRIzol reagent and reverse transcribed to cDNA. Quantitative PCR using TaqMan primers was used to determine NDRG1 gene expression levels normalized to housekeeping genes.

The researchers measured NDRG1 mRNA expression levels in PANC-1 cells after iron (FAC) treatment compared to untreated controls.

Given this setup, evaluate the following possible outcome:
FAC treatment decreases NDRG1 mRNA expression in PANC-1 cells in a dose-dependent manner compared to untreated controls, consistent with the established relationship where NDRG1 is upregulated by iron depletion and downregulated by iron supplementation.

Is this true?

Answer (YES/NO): NO